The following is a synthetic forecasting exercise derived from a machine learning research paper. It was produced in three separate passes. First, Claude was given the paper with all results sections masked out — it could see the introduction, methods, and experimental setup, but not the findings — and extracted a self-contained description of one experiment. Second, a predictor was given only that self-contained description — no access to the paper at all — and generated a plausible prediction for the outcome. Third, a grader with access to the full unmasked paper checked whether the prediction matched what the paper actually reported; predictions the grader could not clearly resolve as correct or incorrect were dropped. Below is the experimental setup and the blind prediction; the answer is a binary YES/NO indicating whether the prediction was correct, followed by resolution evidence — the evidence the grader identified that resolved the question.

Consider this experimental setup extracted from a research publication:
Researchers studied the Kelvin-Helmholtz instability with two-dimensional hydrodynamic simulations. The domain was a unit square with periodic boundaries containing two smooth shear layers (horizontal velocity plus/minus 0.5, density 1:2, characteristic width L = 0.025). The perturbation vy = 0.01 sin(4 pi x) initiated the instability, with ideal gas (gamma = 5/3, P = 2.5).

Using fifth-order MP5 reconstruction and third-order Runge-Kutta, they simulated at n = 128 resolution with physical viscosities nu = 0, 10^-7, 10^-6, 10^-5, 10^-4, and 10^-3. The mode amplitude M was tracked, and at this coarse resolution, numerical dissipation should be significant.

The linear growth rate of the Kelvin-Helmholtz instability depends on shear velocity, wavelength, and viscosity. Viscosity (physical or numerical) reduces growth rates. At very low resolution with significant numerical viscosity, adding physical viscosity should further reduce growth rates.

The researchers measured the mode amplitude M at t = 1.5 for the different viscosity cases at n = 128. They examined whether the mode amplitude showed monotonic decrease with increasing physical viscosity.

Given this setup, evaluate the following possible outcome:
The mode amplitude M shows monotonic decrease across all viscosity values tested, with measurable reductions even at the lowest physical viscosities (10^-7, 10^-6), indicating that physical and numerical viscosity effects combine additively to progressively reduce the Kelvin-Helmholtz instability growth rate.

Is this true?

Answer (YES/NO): NO